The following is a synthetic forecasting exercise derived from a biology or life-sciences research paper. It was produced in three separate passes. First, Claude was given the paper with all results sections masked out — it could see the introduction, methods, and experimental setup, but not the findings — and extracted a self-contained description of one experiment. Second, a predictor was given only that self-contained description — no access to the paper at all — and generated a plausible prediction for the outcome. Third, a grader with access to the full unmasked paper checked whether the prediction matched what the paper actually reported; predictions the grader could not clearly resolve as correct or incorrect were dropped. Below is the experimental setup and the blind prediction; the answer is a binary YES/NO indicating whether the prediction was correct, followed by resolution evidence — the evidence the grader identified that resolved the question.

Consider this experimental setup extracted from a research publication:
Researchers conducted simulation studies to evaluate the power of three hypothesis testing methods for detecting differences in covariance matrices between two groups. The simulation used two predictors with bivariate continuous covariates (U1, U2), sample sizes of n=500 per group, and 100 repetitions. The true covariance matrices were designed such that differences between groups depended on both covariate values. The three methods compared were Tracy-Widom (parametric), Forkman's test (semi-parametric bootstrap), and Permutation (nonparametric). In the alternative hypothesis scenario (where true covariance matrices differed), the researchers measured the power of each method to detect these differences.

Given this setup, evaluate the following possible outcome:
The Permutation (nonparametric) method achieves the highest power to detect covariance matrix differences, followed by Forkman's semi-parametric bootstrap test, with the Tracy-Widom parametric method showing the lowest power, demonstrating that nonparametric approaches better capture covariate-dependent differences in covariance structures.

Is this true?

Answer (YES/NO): NO